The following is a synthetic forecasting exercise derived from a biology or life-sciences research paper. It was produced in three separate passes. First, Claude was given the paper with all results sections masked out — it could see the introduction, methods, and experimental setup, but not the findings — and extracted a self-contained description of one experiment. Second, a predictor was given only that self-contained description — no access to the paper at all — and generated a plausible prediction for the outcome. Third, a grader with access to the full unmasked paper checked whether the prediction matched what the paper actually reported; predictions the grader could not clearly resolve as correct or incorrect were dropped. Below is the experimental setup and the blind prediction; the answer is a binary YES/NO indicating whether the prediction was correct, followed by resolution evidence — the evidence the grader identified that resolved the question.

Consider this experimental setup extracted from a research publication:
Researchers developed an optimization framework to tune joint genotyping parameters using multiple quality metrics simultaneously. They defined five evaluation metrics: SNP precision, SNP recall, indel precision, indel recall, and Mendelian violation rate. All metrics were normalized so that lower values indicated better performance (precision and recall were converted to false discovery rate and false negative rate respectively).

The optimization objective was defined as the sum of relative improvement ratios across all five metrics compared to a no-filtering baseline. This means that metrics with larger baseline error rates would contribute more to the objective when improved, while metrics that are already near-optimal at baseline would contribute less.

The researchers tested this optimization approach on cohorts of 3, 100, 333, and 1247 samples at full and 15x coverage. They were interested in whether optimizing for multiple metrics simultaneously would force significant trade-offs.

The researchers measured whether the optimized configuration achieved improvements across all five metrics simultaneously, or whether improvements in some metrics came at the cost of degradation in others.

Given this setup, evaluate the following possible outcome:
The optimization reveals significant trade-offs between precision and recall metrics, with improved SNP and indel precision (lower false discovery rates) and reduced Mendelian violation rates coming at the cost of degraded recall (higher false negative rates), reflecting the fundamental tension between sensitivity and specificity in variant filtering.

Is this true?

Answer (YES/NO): NO